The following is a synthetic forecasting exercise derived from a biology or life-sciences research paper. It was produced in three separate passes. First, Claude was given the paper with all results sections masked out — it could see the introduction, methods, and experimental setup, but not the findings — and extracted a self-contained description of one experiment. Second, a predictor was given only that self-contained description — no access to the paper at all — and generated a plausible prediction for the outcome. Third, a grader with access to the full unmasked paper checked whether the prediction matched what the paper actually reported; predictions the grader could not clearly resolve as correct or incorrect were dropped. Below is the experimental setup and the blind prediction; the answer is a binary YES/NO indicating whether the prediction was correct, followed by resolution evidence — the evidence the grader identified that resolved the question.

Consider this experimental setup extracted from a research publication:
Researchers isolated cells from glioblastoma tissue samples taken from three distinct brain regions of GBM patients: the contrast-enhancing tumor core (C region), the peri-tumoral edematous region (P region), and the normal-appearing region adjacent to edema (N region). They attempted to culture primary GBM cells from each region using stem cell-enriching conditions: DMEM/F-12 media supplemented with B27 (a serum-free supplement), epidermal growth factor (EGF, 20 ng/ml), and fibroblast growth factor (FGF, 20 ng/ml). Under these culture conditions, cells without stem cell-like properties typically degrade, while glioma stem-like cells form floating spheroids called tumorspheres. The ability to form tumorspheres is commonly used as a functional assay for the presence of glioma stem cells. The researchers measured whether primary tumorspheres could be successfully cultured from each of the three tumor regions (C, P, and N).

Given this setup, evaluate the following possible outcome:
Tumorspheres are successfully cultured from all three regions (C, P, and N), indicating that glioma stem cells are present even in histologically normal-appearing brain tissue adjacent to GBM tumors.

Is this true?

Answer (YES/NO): YES